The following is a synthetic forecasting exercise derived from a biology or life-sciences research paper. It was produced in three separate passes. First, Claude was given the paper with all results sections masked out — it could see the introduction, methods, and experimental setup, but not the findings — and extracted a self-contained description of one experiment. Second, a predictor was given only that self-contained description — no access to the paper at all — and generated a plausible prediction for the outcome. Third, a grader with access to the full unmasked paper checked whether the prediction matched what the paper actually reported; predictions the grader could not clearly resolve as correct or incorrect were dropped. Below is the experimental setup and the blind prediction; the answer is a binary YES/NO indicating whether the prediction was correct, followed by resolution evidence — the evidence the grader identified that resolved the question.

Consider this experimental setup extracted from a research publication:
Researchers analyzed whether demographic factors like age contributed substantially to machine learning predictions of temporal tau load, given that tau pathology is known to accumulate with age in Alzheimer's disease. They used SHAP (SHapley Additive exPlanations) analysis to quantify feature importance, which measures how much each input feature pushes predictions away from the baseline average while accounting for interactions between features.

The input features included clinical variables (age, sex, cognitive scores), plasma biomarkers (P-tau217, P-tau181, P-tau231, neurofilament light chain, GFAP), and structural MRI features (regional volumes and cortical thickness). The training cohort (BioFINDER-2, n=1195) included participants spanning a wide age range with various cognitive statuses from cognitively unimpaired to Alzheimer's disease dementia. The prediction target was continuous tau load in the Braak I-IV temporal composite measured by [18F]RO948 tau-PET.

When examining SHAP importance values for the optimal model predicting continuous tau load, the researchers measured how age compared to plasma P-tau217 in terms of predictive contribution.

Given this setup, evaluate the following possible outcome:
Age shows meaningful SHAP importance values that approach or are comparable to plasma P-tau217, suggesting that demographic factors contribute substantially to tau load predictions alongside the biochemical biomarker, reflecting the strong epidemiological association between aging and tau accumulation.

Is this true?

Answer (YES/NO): NO